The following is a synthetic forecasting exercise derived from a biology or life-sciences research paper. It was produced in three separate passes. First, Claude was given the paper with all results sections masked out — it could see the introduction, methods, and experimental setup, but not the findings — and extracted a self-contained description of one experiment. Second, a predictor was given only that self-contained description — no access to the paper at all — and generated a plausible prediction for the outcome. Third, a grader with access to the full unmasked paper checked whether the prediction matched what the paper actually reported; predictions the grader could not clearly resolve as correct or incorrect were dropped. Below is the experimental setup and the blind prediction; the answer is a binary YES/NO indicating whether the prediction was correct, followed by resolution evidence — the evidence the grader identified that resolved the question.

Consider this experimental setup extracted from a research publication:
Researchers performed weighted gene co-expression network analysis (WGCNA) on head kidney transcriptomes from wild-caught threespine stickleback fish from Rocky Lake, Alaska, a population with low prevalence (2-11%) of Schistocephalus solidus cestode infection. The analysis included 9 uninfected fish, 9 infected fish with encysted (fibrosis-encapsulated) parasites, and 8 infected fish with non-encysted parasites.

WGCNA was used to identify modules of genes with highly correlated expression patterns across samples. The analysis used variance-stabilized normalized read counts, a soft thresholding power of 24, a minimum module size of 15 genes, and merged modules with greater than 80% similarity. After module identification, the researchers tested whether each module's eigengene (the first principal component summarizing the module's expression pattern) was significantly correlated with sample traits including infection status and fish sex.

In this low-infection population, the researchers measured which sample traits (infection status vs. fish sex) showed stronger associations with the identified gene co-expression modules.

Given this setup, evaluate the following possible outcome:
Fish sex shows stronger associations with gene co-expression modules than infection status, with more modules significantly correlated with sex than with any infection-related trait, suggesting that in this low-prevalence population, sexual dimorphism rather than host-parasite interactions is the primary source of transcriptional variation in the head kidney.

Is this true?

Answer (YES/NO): YES